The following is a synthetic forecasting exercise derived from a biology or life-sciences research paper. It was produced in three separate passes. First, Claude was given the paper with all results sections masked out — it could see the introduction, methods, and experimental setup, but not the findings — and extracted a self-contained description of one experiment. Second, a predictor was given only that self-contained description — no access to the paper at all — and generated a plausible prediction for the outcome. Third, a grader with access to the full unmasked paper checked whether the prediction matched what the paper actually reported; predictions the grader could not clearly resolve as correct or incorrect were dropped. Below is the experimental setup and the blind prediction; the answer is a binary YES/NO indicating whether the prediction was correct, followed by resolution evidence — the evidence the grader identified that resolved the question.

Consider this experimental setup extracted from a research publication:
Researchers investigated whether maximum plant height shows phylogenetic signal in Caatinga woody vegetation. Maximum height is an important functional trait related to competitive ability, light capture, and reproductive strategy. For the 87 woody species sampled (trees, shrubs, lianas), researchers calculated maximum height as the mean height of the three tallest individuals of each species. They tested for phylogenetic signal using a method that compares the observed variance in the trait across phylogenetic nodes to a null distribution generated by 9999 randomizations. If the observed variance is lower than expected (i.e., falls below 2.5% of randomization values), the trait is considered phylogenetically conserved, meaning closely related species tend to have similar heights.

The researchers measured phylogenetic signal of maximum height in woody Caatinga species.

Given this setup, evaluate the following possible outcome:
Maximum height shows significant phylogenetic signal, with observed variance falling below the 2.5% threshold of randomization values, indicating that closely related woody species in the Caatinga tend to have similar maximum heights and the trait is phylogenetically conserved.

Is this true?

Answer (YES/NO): NO